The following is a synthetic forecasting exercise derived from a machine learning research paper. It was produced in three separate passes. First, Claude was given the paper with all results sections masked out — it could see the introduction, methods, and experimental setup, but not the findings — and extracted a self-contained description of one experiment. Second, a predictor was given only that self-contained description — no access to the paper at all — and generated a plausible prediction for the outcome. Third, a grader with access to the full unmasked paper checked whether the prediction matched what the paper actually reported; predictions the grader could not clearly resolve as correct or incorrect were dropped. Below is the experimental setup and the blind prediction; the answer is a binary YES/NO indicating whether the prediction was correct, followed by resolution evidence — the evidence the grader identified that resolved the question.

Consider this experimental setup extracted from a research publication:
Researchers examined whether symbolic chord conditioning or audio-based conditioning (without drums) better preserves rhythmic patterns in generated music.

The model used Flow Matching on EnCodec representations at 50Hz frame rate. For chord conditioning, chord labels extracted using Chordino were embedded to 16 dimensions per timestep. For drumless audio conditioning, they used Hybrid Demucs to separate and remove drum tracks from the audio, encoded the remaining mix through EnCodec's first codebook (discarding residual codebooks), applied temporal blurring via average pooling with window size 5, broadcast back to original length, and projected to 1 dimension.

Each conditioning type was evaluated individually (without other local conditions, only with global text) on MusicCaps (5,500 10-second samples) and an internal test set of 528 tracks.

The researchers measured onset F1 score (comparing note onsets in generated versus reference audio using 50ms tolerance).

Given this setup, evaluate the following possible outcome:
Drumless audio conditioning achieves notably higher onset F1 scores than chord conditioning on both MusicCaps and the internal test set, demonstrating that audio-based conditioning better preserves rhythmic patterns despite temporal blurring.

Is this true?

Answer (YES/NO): YES